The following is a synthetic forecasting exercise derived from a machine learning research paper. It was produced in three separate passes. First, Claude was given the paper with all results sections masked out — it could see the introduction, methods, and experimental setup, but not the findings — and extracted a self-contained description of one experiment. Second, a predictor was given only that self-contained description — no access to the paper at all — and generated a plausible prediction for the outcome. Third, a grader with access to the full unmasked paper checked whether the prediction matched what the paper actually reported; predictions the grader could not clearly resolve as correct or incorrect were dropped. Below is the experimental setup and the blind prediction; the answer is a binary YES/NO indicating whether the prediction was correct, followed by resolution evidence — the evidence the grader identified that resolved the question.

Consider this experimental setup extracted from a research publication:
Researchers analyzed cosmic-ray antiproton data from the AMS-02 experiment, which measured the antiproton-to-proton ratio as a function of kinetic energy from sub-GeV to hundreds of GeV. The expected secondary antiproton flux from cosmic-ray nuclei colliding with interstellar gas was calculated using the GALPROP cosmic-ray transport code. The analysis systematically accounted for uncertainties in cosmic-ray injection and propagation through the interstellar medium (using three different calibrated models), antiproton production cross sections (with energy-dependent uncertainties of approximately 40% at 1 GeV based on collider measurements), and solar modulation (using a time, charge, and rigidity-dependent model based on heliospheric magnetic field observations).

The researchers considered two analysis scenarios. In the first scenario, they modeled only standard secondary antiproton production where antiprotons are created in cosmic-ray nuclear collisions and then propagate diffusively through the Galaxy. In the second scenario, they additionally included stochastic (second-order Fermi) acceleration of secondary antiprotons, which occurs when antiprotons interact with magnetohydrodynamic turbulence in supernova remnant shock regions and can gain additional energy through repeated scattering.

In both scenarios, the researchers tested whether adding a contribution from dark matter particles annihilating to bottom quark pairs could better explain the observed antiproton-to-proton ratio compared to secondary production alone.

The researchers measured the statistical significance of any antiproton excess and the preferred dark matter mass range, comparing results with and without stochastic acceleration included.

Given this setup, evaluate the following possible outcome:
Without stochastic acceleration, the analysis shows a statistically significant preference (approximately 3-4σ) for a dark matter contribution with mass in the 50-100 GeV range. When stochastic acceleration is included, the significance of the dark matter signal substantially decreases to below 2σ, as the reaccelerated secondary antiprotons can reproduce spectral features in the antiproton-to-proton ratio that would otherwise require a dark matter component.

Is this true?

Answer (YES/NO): NO